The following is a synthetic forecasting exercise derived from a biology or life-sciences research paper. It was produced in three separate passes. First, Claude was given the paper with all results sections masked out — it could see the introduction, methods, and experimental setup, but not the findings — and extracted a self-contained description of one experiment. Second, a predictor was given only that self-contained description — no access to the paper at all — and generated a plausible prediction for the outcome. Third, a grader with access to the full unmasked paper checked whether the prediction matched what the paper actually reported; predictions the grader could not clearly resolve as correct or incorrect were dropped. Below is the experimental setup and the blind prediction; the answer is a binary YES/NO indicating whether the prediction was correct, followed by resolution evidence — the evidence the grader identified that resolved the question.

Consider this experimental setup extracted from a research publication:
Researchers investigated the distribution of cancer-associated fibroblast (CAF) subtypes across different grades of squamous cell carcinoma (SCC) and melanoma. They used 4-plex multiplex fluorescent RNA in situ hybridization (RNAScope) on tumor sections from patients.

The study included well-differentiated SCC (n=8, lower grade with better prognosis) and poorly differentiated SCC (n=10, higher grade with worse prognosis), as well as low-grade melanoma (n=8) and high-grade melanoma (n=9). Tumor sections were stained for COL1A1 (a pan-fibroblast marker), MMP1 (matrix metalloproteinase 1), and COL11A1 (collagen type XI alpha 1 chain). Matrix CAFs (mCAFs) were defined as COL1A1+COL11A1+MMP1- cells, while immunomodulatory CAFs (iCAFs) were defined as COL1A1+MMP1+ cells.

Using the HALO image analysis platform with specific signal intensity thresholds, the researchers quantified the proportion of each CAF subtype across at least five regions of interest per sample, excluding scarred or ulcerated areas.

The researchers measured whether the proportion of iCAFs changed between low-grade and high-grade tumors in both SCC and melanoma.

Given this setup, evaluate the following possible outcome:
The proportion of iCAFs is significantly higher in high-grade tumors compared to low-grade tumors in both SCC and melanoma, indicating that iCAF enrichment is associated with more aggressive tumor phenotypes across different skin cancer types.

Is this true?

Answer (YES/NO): NO